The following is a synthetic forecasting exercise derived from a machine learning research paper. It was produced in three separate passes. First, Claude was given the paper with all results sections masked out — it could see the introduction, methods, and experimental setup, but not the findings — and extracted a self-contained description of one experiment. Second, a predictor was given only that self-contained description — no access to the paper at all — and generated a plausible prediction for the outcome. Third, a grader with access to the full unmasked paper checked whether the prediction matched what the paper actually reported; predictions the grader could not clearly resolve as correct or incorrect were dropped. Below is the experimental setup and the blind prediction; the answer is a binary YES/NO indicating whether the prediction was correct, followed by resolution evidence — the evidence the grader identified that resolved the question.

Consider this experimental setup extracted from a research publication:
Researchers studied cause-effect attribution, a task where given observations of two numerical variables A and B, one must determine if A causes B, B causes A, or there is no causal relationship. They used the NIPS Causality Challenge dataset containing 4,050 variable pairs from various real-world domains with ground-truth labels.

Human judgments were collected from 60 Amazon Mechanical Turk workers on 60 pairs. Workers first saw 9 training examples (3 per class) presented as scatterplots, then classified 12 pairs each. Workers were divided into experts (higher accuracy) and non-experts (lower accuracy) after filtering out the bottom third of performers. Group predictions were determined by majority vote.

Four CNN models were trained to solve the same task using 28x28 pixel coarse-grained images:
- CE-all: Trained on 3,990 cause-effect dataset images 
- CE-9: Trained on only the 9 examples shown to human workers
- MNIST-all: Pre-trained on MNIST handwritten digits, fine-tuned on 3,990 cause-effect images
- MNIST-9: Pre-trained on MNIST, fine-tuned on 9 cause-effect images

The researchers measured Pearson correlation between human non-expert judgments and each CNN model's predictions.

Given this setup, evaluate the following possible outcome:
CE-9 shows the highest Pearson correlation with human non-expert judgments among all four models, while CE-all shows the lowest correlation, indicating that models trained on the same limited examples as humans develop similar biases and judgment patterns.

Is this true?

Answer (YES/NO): NO